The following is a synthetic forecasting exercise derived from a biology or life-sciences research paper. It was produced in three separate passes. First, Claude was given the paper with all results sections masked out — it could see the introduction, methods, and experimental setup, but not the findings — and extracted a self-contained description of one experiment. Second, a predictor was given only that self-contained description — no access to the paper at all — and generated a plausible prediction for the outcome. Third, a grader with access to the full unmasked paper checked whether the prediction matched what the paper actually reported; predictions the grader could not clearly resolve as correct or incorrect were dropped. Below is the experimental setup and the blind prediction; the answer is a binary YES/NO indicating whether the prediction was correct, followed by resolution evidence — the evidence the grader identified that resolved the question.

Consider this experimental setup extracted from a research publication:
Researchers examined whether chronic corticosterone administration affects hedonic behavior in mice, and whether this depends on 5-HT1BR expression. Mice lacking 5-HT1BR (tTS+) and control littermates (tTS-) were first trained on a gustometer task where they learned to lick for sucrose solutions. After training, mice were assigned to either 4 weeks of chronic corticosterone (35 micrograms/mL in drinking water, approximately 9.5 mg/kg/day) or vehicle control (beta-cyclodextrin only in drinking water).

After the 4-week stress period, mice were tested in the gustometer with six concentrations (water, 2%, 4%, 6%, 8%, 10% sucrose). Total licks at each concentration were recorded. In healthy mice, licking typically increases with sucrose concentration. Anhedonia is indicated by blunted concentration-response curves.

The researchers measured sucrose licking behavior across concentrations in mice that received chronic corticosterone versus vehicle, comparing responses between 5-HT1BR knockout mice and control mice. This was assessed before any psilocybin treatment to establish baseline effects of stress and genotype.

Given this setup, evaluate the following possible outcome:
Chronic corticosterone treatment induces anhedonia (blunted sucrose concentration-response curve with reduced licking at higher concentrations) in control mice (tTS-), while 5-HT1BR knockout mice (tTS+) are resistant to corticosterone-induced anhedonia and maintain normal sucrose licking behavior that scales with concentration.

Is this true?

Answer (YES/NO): NO